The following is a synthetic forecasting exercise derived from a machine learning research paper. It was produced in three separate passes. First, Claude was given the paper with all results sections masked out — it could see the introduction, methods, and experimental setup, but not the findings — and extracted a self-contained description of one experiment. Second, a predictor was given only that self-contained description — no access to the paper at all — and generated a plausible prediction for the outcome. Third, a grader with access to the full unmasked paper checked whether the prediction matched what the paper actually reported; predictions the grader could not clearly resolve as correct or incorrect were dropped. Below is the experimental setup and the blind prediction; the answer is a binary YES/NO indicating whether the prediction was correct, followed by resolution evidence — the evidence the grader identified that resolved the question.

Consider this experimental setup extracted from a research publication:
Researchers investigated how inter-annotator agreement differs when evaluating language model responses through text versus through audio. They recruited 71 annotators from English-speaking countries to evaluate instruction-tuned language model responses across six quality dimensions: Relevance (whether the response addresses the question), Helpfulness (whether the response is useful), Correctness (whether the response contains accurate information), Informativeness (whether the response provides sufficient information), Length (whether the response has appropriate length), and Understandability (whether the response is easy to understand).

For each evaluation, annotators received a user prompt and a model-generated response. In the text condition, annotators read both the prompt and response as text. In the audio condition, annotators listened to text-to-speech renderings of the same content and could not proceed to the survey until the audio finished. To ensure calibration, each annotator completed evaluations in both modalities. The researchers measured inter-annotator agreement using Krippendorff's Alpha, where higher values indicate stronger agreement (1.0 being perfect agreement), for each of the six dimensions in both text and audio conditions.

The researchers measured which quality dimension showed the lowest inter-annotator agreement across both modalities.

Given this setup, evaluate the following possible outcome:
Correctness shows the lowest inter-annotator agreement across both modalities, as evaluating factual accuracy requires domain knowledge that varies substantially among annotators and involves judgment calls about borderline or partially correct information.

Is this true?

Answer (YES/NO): NO